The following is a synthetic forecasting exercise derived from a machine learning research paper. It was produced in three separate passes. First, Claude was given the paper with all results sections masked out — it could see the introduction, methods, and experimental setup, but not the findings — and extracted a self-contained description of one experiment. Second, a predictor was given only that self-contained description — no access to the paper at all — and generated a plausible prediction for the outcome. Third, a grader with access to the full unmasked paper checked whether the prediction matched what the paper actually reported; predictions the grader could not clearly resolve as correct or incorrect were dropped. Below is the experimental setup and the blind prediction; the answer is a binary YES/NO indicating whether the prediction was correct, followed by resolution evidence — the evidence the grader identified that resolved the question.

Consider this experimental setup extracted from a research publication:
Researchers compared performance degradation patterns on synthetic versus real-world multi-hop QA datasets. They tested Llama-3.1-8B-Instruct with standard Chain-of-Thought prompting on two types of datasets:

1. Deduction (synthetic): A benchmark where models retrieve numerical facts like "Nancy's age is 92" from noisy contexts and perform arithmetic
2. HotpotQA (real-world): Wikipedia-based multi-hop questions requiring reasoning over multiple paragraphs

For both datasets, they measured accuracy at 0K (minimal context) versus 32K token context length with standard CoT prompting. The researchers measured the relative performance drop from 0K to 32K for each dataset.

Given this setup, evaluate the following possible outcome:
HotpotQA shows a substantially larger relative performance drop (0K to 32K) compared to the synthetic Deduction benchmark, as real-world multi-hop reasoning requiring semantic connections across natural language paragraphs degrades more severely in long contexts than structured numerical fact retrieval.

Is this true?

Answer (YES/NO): NO